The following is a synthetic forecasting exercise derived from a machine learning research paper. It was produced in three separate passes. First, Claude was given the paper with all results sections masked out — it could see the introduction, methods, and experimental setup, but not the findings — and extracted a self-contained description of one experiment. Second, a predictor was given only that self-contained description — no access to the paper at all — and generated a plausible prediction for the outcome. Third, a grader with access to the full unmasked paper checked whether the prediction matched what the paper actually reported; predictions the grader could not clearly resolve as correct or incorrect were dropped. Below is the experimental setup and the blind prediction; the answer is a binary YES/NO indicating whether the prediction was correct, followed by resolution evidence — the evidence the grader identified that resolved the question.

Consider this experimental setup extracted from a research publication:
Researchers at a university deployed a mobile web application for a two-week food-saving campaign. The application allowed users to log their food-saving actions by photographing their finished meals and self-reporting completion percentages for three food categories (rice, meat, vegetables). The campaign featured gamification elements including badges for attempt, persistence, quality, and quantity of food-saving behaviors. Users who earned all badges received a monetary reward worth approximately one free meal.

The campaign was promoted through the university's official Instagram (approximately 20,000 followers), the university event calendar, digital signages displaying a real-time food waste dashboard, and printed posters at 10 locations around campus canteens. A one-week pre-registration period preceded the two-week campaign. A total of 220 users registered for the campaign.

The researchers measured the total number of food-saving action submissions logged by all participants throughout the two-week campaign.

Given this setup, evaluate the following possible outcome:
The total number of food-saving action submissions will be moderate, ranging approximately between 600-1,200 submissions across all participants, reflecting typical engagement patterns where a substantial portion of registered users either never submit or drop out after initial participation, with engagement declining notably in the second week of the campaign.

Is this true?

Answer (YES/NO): YES